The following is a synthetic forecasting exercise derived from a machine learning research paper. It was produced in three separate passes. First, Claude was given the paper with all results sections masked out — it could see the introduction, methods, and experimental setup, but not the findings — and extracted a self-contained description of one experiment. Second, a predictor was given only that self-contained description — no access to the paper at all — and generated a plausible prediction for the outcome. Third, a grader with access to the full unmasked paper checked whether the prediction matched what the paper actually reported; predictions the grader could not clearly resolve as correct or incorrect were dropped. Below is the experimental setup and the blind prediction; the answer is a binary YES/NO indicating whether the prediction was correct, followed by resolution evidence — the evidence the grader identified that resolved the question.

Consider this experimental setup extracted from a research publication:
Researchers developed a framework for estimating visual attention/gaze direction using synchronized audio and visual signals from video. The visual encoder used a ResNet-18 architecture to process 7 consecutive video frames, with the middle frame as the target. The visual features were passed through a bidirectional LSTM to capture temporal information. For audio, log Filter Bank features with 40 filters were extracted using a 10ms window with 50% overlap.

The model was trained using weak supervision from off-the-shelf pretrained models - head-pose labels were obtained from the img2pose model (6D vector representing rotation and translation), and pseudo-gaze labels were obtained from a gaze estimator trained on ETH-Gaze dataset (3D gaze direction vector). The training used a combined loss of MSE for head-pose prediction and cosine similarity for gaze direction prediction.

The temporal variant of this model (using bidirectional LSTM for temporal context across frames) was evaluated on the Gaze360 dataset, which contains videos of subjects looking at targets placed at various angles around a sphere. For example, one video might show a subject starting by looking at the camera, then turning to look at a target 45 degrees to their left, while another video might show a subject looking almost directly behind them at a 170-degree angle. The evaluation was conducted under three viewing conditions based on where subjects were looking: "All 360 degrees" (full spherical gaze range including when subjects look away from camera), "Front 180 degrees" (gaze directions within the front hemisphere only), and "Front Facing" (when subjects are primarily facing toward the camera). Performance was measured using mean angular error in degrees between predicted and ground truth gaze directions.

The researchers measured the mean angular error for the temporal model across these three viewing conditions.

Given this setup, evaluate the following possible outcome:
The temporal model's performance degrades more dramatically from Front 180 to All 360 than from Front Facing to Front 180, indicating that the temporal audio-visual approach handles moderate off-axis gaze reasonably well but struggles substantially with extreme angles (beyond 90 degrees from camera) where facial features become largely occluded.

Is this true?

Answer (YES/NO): YES